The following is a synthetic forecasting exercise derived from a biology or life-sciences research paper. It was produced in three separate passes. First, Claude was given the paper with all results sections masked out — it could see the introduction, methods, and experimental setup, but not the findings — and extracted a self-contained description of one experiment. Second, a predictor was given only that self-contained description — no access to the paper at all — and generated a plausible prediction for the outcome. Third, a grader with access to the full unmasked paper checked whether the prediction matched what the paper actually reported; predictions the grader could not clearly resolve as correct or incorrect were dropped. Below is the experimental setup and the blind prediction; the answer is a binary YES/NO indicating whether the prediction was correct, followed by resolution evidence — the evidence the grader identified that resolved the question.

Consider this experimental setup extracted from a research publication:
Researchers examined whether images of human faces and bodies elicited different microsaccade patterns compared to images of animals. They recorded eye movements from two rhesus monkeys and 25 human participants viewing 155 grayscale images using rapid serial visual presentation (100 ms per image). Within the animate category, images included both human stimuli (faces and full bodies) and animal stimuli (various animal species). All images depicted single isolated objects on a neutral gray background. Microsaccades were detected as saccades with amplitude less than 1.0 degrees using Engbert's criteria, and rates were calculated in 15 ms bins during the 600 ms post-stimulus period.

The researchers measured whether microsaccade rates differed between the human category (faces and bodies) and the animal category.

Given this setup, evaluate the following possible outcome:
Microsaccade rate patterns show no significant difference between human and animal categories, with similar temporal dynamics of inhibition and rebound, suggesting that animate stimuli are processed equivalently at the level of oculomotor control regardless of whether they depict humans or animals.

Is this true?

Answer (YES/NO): NO